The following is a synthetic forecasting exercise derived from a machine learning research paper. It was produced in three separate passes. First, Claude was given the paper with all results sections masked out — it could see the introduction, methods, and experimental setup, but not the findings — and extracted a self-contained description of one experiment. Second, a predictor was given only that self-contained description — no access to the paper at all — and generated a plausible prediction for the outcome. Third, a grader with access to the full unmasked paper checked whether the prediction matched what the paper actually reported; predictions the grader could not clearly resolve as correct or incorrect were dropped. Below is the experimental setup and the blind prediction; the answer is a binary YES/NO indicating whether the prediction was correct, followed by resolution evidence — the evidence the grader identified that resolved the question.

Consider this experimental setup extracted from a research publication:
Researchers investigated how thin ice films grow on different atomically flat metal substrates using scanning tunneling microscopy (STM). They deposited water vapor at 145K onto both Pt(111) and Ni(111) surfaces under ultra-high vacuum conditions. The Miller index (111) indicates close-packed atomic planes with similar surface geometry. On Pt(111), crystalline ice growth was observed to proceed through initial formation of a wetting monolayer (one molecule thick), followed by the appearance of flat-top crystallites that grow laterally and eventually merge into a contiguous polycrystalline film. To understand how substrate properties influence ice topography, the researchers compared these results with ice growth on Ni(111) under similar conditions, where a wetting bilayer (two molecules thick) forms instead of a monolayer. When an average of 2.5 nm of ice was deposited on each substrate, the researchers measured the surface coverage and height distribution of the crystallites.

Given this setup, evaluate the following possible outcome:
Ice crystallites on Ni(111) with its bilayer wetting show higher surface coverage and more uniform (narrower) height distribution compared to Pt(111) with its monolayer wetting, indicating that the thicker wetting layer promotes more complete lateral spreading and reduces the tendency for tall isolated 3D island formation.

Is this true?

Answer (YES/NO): NO